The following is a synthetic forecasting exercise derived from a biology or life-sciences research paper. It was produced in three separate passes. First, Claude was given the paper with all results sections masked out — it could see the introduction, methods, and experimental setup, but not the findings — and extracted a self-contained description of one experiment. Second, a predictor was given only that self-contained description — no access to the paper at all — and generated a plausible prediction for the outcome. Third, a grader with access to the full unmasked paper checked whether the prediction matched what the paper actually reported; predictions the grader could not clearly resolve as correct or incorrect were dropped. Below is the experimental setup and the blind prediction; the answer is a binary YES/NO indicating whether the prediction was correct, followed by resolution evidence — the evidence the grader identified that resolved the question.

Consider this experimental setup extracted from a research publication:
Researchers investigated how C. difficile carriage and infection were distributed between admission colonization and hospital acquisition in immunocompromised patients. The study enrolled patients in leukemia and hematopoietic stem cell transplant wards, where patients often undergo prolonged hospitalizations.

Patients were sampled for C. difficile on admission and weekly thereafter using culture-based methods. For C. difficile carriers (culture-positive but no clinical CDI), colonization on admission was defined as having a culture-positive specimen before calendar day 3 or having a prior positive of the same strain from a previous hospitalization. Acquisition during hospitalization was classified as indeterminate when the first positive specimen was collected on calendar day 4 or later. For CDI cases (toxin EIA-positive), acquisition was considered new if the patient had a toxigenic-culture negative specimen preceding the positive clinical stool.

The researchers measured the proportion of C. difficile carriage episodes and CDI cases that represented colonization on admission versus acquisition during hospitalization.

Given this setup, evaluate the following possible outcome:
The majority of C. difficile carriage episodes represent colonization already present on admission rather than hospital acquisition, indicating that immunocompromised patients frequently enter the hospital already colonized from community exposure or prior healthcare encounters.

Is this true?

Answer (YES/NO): NO